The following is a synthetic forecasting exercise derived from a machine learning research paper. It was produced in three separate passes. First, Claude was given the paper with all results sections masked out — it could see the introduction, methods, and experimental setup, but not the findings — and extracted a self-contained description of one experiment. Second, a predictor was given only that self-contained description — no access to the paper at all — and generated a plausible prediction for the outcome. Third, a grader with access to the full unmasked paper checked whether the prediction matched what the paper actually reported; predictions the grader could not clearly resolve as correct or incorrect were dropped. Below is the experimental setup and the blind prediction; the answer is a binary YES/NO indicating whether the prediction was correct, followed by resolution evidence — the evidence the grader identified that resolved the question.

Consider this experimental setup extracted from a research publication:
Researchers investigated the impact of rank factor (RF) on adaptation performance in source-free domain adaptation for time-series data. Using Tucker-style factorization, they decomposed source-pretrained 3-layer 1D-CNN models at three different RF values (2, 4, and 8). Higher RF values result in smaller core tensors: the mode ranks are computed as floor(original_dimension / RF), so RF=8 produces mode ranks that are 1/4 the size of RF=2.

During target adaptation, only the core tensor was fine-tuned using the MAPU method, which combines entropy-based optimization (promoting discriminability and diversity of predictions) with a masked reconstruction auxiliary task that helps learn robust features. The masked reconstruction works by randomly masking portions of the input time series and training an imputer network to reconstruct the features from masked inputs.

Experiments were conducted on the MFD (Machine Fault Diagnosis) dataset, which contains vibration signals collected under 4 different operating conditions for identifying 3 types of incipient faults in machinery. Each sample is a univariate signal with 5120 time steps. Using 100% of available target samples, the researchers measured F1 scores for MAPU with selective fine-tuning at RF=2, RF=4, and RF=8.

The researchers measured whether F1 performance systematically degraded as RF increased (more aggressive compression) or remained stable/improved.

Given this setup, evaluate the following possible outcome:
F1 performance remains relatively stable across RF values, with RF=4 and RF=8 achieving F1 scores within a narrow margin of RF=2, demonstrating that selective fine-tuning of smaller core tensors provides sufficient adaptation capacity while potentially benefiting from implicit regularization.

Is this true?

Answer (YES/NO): YES